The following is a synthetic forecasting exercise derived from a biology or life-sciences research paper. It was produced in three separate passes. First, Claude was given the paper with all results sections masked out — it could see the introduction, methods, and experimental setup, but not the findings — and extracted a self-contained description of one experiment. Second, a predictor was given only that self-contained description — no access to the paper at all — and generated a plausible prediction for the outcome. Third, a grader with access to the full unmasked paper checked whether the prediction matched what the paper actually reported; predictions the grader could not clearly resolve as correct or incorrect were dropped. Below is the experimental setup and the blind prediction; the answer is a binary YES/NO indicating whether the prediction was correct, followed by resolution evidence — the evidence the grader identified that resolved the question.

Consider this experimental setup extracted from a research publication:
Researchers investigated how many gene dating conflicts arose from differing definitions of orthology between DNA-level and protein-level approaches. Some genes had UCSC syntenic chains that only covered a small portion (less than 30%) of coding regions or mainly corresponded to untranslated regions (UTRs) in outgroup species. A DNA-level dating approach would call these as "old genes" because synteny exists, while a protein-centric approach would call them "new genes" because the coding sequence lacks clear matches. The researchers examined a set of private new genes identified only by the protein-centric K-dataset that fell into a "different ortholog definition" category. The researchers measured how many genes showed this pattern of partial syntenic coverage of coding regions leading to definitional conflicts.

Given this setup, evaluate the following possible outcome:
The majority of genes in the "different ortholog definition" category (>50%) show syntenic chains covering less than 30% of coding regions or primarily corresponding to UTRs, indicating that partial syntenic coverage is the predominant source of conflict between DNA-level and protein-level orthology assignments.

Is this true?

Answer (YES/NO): YES